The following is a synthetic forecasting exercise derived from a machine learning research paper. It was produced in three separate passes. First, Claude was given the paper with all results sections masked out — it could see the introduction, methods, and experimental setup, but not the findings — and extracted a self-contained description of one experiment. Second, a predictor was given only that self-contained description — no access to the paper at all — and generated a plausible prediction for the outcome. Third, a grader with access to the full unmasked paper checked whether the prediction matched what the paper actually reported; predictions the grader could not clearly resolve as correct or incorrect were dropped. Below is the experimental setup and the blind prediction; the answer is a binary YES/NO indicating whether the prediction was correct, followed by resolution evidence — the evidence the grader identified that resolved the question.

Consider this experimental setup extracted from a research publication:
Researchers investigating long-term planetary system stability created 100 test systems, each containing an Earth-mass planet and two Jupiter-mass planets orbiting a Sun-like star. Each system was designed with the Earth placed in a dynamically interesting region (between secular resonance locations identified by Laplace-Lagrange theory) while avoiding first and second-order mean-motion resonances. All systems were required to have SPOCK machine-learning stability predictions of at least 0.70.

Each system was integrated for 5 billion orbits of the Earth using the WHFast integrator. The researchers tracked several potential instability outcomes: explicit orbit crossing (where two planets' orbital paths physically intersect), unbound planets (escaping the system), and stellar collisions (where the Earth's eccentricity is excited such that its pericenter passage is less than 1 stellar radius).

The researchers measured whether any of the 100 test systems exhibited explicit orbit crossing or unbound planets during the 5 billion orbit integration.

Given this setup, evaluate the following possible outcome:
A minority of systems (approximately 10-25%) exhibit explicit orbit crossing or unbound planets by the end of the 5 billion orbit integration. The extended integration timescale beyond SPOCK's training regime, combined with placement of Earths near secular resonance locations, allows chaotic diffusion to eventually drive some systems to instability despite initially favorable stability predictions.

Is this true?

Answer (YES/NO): NO